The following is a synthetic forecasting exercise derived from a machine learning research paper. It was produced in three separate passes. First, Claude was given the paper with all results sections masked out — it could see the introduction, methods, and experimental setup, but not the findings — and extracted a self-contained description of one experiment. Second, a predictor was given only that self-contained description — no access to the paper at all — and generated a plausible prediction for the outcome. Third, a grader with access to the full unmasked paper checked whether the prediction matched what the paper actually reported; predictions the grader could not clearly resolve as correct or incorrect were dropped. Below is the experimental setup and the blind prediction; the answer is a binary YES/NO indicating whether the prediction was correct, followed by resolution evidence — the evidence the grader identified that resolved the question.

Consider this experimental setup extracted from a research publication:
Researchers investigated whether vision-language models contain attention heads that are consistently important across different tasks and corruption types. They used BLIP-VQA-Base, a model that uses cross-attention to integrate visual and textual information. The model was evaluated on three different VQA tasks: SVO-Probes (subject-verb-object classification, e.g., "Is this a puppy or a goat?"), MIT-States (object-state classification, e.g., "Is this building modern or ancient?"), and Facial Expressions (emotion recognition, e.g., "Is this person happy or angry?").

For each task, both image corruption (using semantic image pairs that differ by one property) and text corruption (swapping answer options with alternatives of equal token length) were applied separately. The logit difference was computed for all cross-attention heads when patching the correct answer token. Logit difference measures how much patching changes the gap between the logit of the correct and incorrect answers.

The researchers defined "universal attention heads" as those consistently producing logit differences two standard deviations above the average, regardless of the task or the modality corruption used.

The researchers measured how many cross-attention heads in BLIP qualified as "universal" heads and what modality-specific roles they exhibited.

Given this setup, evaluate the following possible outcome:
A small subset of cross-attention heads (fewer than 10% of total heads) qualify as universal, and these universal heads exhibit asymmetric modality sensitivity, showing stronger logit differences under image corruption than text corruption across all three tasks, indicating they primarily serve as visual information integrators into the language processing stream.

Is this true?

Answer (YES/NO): NO